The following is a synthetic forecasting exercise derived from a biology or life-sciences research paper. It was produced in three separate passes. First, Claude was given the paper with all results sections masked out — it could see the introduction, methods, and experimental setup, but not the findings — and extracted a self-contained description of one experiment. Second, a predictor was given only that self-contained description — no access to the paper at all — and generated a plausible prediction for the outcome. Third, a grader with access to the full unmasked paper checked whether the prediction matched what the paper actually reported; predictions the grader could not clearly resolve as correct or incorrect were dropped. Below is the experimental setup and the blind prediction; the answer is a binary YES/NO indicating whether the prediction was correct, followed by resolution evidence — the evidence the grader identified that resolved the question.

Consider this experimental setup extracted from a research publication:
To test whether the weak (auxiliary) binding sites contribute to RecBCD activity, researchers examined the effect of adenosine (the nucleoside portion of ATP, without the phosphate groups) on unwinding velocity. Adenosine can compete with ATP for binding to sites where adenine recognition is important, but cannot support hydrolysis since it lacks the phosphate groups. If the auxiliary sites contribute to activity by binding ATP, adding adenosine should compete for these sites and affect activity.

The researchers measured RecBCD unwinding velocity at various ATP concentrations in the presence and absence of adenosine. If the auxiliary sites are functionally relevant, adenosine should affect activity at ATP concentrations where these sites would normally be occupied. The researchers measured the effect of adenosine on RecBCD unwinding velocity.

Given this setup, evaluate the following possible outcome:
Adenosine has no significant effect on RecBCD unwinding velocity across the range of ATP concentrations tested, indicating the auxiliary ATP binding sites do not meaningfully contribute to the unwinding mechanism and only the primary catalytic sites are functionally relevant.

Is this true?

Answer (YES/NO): NO